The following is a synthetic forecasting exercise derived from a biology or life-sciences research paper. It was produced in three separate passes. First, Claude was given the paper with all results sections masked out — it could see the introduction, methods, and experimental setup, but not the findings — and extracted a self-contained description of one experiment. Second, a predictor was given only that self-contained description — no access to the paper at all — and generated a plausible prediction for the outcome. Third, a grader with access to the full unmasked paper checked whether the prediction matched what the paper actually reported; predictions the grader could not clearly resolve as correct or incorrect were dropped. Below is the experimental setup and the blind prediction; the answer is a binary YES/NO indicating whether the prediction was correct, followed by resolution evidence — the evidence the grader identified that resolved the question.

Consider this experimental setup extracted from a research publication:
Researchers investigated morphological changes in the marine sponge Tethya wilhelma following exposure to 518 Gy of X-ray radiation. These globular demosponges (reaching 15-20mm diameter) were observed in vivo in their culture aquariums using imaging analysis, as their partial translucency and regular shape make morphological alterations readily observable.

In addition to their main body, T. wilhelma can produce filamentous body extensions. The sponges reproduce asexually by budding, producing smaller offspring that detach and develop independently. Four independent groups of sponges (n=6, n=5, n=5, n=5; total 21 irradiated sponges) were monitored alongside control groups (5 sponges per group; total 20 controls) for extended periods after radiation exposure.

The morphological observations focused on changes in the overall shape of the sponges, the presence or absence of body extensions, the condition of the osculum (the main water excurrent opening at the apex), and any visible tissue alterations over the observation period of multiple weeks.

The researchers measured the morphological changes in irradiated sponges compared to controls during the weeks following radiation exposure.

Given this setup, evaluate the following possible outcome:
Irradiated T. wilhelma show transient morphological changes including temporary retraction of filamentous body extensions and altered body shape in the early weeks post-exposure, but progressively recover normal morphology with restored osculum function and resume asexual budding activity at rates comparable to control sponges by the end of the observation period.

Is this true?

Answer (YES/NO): NO